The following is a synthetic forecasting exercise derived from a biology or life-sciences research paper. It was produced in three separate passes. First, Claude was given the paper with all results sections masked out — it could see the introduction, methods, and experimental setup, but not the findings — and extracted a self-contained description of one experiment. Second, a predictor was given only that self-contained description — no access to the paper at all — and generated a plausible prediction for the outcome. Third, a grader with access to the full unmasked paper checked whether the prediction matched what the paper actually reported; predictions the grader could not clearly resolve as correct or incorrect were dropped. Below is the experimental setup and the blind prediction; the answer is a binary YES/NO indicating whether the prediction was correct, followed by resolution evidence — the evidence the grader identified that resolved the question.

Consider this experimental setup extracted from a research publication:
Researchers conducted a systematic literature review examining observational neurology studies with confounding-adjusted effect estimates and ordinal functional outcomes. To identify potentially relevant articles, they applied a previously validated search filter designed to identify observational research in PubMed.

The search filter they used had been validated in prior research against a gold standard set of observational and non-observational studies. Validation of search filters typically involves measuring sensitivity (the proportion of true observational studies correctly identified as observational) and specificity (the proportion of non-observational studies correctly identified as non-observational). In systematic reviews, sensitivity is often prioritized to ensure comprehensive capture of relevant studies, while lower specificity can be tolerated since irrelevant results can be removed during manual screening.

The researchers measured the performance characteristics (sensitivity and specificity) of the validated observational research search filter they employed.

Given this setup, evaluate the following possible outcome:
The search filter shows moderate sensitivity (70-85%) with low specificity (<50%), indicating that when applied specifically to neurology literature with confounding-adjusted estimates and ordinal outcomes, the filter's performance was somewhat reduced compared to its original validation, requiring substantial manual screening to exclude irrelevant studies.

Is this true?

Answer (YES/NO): NO